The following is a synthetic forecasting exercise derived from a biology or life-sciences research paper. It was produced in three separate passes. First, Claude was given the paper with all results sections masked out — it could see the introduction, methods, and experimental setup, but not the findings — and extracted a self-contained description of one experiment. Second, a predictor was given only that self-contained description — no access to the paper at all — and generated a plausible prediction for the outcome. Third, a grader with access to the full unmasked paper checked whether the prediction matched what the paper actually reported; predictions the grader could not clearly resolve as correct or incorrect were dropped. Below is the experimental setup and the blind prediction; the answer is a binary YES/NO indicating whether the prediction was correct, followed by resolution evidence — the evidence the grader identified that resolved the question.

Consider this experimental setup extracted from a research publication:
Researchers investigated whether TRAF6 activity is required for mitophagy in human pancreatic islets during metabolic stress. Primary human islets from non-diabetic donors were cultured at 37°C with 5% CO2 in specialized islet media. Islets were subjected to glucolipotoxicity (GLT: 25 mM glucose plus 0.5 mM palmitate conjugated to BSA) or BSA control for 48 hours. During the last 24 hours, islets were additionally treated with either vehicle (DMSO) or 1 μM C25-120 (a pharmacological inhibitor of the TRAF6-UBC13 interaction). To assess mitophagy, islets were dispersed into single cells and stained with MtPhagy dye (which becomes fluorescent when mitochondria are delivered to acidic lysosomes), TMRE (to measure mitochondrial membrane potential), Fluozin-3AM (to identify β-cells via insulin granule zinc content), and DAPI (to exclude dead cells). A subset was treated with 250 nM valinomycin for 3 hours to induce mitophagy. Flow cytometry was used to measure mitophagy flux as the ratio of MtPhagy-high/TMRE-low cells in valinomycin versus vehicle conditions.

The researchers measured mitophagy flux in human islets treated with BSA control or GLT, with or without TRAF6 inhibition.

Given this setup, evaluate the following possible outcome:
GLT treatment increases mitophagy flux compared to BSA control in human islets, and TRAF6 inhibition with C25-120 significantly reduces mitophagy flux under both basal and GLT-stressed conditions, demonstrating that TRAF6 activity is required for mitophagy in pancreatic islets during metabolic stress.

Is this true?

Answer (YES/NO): NO